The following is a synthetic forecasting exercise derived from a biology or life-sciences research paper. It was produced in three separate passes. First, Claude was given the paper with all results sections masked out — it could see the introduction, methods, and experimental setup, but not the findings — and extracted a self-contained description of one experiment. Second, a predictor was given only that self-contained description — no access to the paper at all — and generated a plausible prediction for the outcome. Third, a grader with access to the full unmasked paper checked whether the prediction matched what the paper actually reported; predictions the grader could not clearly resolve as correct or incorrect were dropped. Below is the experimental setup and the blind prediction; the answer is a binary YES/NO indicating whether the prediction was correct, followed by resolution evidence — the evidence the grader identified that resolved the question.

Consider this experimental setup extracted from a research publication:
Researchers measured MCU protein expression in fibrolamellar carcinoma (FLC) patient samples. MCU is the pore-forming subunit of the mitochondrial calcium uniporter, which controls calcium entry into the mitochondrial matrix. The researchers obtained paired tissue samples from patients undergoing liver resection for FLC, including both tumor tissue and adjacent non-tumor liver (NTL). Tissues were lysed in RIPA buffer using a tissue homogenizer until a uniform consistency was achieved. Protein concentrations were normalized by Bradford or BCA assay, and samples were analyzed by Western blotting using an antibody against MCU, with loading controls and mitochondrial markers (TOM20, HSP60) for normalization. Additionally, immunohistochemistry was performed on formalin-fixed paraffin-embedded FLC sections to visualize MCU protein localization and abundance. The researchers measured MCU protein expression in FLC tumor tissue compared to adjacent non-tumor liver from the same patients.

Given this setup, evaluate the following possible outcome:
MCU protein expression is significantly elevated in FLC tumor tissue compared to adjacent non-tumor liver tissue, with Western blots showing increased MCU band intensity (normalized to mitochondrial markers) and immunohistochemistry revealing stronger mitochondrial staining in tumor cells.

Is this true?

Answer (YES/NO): YES